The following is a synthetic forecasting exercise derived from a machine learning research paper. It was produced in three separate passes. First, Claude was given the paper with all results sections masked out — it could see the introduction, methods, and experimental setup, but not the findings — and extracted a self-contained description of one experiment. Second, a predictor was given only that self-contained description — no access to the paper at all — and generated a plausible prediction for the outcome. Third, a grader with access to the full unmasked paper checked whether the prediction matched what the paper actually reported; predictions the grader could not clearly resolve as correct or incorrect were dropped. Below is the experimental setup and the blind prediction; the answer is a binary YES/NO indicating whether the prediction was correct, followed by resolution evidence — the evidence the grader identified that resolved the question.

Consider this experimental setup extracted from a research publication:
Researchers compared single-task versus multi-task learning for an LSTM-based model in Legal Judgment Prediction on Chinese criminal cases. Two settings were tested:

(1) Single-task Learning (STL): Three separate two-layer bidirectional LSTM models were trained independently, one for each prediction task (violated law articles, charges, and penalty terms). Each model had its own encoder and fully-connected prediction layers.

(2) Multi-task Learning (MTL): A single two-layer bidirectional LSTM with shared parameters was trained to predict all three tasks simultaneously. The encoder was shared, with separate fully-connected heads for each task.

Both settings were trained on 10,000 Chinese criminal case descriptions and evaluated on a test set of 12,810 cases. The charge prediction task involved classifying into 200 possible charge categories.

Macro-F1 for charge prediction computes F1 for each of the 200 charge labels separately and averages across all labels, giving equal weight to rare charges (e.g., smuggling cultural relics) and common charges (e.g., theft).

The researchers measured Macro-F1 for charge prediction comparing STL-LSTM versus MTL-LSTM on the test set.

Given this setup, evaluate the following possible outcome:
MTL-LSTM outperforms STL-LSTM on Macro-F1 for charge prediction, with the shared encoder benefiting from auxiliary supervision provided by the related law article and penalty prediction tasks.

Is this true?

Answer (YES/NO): NO